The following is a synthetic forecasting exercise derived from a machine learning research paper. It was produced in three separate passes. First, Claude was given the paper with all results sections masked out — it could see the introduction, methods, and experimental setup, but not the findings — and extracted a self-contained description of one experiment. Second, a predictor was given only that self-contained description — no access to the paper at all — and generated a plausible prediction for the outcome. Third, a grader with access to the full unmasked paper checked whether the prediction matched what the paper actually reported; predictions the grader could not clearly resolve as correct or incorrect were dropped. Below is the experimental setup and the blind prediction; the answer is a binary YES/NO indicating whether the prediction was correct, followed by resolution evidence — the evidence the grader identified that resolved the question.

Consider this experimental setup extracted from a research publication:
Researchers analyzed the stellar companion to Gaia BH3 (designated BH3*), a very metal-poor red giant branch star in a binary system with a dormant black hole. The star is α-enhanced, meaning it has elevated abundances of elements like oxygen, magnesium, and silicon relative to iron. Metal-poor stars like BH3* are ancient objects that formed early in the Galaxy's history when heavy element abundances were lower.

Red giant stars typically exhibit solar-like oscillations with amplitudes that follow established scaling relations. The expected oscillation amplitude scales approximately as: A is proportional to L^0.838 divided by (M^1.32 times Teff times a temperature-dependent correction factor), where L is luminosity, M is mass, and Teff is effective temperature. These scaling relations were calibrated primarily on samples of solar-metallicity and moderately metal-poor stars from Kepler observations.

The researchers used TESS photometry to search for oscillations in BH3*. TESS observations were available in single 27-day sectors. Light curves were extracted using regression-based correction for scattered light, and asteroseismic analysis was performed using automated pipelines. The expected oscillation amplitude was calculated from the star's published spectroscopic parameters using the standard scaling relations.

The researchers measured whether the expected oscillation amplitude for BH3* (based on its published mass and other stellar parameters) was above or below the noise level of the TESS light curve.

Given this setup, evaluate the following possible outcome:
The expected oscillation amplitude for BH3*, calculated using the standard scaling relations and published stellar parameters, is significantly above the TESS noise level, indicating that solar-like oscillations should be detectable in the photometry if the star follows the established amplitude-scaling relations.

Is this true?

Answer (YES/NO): YES